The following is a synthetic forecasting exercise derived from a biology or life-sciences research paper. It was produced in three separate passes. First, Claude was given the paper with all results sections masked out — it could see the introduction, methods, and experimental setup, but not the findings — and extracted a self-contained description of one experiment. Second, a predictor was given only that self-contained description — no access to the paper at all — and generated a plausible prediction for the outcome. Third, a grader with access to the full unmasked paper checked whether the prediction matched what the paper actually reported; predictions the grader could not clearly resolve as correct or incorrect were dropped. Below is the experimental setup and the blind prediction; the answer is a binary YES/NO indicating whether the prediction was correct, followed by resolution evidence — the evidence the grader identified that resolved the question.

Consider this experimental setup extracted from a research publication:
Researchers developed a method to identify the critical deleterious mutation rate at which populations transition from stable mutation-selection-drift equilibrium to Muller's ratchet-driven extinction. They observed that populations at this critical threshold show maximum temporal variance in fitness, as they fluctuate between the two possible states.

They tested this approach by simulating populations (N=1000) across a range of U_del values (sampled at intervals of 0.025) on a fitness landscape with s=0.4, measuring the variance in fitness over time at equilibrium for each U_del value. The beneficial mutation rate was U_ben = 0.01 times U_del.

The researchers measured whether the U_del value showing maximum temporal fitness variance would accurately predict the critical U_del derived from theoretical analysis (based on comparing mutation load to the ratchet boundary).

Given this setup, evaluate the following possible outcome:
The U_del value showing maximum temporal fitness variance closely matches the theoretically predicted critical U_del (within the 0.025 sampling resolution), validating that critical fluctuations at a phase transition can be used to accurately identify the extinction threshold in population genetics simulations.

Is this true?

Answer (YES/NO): YES